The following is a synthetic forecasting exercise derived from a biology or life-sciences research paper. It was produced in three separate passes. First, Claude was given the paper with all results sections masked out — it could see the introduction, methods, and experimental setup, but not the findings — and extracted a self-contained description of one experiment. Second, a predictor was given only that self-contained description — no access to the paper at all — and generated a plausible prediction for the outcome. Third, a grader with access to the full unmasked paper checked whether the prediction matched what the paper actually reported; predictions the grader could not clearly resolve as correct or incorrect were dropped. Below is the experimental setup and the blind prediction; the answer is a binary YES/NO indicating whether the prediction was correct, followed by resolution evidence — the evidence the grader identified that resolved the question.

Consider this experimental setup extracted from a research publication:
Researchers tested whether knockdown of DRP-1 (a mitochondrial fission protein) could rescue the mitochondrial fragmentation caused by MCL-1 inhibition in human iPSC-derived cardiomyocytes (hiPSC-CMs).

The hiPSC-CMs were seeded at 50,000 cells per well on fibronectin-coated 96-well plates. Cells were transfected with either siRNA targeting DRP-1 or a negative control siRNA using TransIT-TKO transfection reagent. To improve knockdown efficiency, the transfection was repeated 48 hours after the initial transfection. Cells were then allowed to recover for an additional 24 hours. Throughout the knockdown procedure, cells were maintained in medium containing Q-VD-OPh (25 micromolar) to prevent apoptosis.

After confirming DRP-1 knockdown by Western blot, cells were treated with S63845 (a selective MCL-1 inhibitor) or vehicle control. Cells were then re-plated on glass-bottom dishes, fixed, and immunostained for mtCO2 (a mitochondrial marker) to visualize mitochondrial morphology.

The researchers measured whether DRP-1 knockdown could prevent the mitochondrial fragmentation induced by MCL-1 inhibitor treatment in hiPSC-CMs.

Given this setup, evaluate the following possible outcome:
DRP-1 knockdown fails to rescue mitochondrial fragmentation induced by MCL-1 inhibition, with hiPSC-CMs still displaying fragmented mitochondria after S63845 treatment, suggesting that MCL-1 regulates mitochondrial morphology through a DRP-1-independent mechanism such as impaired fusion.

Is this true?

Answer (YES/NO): NO